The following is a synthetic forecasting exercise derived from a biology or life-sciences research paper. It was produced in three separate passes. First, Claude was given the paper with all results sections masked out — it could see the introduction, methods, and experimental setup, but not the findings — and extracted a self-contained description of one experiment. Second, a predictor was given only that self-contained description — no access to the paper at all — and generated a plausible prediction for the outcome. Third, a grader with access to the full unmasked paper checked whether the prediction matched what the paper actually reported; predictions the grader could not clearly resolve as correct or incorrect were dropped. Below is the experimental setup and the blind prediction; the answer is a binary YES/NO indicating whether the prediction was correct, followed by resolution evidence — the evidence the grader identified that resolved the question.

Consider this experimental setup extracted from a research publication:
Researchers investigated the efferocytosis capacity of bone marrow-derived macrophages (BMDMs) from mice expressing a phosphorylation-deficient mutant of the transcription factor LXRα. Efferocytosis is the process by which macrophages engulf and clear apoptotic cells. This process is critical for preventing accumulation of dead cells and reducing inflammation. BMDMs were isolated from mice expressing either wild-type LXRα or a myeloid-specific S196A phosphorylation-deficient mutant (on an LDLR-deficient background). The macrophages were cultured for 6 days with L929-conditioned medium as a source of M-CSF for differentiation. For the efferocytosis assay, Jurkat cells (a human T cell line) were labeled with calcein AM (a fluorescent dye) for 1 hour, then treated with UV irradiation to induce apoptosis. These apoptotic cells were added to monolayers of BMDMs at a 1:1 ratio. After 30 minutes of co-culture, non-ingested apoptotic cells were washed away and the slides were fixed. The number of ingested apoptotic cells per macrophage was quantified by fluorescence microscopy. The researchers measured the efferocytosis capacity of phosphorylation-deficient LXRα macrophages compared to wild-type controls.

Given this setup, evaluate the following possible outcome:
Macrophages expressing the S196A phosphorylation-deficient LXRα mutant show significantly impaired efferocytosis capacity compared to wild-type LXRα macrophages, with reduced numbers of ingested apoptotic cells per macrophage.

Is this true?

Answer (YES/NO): NO